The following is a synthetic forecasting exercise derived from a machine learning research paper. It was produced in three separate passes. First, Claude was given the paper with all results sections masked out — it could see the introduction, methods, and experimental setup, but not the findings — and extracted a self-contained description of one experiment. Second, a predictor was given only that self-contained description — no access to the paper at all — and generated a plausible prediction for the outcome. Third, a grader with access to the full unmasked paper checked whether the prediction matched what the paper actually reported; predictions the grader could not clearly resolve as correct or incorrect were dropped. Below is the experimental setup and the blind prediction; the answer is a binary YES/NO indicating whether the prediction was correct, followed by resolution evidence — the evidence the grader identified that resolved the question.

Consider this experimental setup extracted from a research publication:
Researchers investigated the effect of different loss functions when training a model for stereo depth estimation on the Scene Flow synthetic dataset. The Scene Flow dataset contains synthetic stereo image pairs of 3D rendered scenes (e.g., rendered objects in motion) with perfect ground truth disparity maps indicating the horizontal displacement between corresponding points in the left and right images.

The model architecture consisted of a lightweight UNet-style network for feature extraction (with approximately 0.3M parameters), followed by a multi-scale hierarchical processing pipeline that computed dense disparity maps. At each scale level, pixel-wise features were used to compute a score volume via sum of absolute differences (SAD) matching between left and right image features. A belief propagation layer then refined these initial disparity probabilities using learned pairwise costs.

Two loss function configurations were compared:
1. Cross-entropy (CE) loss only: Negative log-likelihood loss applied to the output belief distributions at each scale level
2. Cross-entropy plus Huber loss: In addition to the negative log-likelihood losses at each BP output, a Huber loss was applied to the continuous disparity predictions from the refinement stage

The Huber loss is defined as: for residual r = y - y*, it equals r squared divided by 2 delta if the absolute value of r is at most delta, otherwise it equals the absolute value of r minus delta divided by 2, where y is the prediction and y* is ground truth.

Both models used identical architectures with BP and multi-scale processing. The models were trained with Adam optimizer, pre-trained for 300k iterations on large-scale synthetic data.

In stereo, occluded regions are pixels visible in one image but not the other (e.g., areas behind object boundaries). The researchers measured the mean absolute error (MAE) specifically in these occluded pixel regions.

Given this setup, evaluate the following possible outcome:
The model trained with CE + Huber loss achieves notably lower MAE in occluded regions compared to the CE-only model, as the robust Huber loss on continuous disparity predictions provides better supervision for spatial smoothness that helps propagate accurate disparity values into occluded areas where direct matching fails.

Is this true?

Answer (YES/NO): NO